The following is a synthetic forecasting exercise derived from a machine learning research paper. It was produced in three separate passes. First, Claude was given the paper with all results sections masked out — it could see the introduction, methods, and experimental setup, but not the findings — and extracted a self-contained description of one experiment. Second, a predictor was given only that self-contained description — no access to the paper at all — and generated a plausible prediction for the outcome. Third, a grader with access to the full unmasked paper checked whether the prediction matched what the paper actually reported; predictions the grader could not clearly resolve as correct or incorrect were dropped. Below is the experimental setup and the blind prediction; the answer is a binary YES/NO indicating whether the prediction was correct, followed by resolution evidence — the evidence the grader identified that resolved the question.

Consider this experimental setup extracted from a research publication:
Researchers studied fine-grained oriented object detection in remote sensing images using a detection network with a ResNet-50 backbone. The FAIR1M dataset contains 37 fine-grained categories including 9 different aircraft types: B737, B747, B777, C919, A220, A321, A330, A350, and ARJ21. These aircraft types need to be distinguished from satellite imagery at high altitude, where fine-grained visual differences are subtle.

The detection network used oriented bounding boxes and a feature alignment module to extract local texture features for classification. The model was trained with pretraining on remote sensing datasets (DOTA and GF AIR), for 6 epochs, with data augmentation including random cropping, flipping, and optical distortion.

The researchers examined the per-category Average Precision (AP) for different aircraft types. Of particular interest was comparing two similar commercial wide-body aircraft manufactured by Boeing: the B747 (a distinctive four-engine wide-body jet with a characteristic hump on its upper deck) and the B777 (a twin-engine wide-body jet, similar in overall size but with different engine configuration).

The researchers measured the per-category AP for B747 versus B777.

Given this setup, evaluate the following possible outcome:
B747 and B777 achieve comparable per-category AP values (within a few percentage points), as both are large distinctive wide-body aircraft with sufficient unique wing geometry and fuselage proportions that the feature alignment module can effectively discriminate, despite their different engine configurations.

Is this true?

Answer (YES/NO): NO